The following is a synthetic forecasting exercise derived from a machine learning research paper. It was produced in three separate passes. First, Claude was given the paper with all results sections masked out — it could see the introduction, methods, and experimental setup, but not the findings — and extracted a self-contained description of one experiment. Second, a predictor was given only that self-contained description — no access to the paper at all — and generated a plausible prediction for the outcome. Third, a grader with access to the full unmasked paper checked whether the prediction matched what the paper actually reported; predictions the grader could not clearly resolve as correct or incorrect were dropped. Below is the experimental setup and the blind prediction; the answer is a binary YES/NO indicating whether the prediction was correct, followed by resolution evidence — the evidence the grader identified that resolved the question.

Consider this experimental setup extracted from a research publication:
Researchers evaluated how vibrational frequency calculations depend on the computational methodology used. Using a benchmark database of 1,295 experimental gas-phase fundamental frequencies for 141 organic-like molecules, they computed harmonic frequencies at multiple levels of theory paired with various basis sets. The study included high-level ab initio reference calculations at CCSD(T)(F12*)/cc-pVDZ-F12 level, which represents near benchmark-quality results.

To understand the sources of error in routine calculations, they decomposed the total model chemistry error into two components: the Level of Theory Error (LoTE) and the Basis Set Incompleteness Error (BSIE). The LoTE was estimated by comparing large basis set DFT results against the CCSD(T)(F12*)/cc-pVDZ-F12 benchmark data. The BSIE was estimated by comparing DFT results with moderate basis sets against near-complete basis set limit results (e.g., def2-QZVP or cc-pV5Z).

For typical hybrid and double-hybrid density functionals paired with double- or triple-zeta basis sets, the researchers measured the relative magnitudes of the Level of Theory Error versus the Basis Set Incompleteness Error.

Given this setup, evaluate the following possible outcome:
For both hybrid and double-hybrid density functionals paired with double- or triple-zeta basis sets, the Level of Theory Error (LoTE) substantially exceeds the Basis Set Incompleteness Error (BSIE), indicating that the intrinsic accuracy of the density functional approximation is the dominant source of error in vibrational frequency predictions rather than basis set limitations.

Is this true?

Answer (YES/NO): NO